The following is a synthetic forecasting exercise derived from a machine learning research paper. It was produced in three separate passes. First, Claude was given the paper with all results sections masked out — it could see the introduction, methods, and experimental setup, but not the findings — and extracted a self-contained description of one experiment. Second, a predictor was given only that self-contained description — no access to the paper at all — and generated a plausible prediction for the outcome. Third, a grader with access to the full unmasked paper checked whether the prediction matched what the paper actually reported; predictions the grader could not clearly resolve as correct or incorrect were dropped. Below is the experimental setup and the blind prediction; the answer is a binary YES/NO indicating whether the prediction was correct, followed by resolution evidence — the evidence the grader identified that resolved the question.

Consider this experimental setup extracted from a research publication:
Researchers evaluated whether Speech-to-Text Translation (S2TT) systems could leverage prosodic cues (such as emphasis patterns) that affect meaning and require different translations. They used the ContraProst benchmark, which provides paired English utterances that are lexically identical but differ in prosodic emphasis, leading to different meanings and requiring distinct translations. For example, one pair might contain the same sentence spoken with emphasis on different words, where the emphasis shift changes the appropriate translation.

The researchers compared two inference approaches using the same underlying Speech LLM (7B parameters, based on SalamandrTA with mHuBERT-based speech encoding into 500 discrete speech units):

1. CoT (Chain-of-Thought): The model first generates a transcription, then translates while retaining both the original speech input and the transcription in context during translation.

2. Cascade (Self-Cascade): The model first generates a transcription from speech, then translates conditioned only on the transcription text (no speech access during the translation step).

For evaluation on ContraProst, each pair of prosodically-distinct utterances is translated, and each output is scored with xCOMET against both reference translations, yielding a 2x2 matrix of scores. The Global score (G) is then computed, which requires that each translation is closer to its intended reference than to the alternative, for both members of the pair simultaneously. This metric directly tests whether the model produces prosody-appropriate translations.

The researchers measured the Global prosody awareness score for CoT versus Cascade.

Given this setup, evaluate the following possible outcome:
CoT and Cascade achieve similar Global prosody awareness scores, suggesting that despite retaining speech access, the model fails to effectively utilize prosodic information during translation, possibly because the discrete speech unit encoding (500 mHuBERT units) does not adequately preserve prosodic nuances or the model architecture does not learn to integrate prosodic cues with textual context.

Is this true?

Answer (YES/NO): YES